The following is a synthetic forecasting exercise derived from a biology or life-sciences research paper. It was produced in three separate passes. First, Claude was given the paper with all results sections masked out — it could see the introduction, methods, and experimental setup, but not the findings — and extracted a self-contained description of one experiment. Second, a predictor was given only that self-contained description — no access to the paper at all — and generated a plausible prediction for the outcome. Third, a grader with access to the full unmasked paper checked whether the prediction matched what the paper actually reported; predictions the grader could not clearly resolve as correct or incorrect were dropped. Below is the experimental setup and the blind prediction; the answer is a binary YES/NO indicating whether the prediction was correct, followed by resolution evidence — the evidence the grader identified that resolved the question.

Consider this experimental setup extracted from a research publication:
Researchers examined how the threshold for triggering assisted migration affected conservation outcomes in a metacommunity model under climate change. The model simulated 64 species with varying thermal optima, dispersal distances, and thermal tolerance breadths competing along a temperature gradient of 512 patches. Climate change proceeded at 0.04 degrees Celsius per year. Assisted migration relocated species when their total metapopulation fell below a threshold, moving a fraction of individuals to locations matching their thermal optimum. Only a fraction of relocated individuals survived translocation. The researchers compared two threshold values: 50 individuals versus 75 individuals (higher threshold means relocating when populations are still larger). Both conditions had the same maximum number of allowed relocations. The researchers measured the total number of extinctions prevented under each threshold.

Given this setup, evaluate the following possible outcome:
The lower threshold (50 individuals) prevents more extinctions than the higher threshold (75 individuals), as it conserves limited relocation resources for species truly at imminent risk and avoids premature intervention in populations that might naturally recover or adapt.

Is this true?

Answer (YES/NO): NO